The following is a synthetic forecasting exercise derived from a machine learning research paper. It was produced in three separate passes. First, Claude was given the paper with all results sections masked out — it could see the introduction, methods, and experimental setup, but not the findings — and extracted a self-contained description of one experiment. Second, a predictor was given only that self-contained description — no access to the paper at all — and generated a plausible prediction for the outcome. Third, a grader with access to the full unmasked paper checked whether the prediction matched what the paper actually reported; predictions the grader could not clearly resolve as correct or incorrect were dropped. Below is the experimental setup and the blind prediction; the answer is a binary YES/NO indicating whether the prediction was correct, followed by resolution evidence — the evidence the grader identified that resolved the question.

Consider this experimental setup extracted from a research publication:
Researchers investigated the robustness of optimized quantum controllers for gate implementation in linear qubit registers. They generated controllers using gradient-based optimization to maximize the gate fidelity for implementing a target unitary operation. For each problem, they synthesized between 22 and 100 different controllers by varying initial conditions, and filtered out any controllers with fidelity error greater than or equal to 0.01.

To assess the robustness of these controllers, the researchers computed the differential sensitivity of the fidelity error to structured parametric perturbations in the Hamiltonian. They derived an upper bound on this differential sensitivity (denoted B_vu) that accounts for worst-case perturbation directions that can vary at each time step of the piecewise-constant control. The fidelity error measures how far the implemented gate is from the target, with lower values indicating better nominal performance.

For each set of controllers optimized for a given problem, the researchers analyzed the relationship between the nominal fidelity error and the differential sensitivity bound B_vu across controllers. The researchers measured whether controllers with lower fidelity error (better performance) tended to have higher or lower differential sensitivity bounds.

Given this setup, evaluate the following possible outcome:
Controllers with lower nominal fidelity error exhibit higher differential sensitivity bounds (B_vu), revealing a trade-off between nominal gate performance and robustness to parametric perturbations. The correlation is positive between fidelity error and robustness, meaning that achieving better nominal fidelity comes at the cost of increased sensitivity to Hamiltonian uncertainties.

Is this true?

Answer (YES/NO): NO